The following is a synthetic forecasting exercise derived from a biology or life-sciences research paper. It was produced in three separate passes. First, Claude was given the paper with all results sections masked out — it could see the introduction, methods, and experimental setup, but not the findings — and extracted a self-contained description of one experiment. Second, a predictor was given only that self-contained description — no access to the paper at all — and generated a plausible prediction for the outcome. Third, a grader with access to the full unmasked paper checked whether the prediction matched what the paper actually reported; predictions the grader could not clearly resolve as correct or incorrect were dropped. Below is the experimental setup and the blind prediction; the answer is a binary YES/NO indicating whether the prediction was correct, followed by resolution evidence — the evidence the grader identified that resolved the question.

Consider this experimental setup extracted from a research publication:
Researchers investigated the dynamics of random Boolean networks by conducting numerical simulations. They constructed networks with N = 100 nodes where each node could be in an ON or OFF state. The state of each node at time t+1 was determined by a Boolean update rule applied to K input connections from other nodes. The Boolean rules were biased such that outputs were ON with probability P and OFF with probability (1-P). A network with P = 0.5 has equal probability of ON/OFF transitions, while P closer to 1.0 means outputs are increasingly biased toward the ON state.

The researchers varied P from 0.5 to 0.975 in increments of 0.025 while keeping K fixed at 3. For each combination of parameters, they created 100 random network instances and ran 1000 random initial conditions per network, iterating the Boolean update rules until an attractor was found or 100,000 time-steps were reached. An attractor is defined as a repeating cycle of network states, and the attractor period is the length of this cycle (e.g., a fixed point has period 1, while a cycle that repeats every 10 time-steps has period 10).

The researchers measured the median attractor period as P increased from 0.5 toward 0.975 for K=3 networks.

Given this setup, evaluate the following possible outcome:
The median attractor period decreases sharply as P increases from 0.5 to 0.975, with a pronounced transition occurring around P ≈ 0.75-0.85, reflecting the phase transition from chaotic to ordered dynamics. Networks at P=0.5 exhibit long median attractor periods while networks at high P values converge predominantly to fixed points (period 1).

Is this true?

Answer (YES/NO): NO